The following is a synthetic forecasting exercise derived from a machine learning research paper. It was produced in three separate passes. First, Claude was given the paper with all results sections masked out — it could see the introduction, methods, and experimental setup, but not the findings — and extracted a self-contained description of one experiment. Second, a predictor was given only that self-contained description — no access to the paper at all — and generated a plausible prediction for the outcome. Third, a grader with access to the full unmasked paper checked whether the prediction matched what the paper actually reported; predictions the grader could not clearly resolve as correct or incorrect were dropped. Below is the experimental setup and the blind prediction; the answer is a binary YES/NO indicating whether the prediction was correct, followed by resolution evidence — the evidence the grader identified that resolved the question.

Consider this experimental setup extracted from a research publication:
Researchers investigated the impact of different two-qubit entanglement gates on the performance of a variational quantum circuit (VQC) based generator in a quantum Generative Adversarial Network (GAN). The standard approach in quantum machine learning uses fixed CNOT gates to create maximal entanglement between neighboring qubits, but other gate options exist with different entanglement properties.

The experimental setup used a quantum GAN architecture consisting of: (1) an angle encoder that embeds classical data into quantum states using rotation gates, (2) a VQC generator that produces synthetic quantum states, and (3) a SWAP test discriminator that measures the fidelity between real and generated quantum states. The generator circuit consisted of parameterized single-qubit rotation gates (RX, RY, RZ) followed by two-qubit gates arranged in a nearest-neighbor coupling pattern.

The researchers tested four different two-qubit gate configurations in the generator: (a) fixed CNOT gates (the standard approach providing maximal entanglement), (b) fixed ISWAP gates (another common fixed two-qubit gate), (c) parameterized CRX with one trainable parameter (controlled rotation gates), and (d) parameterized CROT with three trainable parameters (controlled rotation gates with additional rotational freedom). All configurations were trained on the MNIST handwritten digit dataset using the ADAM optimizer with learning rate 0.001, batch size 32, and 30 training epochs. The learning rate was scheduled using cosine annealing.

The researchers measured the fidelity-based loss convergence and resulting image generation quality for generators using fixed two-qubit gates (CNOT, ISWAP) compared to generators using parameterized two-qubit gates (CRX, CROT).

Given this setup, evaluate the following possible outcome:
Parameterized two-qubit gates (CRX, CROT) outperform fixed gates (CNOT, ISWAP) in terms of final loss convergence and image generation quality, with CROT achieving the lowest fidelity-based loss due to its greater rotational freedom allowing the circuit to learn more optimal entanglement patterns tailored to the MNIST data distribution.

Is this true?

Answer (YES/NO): NO